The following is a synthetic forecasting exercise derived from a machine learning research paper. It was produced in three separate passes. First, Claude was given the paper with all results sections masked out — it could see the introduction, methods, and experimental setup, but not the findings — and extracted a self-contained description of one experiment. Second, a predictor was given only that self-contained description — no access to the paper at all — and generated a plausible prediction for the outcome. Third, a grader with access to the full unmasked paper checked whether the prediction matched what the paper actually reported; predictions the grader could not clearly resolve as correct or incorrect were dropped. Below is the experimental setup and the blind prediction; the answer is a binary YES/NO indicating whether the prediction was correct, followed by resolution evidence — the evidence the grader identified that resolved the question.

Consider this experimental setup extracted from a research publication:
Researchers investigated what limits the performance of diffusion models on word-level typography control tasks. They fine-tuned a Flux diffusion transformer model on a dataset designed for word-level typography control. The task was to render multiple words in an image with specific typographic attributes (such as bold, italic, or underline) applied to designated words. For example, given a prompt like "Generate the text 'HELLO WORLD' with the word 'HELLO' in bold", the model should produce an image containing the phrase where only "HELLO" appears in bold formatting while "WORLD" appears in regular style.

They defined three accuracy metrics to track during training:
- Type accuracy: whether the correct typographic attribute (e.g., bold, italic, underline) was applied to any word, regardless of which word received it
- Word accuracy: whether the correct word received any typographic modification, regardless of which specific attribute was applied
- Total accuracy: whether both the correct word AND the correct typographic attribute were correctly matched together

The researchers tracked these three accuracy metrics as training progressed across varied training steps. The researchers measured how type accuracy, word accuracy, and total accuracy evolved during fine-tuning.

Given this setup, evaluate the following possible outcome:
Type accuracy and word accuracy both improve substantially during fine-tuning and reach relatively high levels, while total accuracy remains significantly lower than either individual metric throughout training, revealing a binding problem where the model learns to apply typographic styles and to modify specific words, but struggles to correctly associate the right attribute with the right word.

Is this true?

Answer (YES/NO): NO